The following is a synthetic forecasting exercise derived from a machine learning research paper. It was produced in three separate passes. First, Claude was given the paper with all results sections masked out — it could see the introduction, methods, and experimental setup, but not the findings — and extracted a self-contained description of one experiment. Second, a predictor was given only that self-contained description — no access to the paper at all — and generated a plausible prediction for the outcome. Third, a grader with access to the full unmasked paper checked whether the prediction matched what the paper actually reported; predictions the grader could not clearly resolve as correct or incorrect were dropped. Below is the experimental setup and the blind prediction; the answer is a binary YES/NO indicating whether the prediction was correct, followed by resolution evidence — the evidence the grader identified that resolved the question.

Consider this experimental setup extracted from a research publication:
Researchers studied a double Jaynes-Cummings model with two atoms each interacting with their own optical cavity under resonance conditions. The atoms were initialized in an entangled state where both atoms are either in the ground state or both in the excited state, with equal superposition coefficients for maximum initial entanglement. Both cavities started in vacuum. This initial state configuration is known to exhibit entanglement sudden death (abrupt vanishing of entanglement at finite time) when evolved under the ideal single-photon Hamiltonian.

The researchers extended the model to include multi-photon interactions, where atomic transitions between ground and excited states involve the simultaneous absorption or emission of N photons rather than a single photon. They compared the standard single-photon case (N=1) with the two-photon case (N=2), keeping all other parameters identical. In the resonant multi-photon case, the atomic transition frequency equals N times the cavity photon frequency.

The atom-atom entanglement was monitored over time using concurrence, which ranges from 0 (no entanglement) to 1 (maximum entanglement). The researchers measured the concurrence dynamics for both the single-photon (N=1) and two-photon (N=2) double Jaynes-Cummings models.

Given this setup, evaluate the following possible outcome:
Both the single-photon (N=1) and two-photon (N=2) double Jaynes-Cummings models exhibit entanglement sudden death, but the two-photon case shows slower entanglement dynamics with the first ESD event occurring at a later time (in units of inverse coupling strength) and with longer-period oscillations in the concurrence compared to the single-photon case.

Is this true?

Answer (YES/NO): NO